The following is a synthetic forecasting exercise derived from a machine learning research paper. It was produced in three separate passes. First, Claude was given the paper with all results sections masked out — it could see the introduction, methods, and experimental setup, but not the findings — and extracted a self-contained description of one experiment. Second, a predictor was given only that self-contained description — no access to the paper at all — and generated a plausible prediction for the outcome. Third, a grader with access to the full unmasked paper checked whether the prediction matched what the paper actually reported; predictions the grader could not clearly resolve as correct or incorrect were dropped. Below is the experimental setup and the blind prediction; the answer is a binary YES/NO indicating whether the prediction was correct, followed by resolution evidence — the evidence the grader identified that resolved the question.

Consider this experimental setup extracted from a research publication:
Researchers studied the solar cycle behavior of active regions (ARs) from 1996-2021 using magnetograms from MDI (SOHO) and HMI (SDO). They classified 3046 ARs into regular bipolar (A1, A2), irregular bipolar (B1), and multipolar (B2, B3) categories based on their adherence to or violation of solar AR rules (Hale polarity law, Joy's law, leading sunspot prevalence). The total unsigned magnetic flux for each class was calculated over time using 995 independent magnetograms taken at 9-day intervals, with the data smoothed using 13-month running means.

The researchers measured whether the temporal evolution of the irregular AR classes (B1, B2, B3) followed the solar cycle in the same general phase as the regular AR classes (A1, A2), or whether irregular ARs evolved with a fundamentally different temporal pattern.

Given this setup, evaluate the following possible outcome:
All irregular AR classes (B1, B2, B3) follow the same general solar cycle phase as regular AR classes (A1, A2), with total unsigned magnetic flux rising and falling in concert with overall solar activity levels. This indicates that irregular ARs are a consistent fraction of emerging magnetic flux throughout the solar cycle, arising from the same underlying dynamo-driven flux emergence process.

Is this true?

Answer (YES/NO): NO